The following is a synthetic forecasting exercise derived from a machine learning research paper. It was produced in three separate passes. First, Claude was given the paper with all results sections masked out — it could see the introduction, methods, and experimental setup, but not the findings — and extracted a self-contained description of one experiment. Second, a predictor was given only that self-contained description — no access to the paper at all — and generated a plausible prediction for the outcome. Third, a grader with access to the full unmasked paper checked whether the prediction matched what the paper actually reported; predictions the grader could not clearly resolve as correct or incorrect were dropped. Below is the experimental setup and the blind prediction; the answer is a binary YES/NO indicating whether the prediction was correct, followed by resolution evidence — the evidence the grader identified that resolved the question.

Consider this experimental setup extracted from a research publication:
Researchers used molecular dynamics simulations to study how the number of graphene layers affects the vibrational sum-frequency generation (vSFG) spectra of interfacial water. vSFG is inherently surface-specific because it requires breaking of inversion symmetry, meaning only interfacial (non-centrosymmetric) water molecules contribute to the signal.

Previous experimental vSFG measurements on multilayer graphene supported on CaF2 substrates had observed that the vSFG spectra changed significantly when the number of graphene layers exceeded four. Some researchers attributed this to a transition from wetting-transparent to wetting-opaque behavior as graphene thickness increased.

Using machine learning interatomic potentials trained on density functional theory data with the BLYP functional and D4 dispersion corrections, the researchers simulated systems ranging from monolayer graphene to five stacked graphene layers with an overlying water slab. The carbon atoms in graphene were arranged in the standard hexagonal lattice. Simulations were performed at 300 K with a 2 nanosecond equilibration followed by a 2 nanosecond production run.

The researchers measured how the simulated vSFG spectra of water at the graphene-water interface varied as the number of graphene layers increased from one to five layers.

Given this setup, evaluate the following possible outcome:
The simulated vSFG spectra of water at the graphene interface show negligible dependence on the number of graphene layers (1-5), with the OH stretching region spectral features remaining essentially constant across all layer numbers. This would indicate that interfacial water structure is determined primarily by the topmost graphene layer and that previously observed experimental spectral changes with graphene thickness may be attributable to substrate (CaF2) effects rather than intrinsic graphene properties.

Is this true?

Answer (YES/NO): NO